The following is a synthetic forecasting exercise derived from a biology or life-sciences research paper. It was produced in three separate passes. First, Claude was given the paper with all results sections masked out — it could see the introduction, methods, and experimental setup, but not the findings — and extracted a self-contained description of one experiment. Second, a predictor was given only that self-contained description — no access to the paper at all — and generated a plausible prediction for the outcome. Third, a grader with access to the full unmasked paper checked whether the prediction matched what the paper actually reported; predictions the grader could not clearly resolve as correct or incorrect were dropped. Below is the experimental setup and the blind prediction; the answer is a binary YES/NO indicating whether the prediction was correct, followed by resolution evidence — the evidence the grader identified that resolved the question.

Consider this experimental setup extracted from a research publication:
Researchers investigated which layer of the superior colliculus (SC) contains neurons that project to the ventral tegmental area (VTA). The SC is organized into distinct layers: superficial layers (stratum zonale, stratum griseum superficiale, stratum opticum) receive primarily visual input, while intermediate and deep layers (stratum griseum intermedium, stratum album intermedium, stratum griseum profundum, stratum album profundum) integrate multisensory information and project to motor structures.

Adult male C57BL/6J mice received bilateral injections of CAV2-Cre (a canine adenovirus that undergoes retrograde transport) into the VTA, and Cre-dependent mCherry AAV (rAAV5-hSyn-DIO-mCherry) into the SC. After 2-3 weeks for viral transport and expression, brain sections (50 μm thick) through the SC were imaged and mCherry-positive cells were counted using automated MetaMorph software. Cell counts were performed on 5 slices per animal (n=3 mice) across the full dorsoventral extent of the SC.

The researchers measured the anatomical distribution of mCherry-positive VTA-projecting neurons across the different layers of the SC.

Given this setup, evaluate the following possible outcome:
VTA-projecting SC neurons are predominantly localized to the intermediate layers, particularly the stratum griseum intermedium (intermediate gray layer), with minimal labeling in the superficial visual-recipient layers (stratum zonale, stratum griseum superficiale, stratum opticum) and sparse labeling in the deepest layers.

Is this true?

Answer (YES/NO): NO